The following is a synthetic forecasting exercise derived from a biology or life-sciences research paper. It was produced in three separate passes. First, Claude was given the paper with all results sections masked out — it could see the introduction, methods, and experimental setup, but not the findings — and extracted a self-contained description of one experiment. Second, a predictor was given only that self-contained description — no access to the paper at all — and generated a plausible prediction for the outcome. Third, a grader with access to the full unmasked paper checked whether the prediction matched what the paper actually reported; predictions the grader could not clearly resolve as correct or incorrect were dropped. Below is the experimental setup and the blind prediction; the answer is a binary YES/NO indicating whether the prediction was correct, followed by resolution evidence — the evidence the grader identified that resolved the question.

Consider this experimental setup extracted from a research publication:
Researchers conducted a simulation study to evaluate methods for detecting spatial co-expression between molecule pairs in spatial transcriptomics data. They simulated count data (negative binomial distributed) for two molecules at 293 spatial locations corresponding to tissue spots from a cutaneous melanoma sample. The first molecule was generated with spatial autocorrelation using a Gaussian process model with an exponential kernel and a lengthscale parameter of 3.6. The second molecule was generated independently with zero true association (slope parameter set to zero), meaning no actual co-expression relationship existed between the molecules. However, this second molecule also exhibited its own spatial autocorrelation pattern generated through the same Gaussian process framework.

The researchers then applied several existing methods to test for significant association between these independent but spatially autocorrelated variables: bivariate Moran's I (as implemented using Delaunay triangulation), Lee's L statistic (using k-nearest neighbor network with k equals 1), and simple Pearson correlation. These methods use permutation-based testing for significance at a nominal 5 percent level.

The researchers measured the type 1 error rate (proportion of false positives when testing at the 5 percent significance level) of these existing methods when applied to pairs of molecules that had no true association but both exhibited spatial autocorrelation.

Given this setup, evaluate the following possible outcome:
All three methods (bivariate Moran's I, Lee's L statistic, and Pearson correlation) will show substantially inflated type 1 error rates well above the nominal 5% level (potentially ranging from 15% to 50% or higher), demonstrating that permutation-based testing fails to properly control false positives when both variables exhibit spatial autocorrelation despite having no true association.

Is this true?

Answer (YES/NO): YES